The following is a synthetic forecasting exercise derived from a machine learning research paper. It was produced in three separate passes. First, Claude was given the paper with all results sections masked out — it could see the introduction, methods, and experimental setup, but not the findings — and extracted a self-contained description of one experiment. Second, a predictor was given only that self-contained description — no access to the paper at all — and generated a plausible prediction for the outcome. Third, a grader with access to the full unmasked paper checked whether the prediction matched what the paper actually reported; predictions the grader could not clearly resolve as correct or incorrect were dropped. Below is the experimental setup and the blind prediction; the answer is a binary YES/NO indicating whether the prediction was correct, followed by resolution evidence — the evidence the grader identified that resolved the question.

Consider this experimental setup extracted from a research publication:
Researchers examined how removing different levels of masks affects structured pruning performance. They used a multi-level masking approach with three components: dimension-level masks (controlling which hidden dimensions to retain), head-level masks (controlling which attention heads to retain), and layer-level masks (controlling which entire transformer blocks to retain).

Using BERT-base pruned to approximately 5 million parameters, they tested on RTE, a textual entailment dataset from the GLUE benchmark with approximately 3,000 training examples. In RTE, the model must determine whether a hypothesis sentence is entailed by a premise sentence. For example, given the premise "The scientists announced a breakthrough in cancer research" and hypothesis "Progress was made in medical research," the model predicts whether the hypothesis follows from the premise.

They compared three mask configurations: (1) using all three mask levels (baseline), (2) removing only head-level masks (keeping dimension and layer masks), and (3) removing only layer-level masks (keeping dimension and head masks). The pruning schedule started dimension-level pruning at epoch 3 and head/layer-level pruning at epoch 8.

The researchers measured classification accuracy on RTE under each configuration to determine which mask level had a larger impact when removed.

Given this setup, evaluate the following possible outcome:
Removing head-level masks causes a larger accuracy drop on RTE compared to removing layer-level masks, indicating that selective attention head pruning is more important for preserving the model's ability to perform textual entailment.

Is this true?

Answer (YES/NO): NO